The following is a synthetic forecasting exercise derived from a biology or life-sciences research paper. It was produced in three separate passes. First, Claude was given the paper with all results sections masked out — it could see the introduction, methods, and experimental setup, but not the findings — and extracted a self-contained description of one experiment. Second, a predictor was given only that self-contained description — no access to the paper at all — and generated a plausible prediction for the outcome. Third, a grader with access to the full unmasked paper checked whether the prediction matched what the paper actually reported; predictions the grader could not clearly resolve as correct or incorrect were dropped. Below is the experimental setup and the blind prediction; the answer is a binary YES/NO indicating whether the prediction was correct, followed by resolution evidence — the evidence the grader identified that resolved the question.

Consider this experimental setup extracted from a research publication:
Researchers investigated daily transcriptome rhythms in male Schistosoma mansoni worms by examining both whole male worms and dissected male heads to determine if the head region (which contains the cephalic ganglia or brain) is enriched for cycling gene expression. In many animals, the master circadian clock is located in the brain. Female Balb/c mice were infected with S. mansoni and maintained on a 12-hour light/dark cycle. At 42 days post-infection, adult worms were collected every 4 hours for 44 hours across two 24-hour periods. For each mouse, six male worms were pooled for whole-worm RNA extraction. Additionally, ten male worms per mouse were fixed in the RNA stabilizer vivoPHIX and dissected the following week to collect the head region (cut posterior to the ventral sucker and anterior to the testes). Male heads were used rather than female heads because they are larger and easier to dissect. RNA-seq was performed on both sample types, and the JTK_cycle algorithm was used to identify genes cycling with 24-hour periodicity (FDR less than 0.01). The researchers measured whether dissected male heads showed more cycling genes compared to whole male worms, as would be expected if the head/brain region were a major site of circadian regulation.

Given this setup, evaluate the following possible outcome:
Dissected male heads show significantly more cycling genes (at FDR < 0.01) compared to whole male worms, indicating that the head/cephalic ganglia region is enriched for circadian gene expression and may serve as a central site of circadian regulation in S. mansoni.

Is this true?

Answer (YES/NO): NO